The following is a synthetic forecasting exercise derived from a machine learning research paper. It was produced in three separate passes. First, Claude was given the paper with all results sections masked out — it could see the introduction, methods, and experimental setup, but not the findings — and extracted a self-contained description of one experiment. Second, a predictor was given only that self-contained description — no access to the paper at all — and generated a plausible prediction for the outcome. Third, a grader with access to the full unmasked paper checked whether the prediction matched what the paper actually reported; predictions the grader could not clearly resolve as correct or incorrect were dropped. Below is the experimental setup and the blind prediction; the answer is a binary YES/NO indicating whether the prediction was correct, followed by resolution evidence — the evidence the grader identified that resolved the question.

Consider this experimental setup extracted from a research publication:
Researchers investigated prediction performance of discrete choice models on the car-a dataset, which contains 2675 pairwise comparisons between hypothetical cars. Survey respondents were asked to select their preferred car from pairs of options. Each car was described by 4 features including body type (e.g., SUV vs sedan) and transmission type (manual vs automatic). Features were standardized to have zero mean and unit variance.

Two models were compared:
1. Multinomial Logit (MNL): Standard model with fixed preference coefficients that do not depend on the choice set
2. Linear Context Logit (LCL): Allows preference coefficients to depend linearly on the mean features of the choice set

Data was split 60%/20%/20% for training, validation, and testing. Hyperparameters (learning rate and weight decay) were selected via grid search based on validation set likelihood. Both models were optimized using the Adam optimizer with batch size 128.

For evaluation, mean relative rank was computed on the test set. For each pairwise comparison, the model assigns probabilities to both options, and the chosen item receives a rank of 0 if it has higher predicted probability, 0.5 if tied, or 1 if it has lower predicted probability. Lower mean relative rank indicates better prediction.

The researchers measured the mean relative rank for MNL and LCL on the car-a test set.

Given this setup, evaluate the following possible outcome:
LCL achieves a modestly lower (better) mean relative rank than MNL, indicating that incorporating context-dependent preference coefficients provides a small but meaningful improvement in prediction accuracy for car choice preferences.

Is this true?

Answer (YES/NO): NO